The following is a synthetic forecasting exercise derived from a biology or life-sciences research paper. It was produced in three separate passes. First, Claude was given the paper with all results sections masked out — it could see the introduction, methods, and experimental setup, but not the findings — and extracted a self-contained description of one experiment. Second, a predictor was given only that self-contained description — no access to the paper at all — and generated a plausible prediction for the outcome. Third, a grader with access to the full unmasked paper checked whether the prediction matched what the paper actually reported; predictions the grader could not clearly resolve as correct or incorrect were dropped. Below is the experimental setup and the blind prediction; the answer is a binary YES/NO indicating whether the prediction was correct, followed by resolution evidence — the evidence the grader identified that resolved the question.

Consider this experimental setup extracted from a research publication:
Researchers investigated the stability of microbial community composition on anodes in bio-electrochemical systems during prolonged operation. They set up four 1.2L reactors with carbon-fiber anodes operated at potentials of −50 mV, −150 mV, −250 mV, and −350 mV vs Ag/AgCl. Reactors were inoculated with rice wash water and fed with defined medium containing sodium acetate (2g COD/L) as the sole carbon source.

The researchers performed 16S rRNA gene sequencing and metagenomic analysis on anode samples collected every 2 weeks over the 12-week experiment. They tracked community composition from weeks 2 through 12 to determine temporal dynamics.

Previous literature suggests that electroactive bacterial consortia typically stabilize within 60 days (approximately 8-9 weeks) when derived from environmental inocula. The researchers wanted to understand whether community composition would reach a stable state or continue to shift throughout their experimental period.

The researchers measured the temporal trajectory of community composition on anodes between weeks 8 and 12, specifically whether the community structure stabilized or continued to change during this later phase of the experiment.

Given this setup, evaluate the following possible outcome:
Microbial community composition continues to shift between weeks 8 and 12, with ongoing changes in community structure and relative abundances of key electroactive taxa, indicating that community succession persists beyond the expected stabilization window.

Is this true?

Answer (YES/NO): NO